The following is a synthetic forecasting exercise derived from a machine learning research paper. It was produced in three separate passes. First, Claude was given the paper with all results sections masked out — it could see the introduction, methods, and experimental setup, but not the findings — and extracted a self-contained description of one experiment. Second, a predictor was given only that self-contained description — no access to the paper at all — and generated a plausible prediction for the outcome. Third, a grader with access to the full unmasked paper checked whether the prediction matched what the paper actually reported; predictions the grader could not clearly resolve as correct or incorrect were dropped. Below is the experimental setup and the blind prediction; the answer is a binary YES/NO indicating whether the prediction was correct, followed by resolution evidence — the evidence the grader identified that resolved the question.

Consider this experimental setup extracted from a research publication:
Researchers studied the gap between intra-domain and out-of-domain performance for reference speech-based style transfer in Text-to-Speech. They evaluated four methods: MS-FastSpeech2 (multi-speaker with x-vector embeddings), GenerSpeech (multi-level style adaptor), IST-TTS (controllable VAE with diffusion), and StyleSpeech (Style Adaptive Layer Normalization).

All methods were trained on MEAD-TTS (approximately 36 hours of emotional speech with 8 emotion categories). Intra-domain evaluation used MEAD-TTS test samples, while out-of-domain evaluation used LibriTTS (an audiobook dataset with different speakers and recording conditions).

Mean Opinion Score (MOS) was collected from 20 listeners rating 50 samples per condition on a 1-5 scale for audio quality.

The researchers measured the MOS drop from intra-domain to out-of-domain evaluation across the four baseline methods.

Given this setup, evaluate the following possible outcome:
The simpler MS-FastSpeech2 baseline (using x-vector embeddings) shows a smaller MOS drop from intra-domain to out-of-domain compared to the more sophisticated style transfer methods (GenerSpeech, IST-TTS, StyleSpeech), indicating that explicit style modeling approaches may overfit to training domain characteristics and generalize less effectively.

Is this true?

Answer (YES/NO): NO